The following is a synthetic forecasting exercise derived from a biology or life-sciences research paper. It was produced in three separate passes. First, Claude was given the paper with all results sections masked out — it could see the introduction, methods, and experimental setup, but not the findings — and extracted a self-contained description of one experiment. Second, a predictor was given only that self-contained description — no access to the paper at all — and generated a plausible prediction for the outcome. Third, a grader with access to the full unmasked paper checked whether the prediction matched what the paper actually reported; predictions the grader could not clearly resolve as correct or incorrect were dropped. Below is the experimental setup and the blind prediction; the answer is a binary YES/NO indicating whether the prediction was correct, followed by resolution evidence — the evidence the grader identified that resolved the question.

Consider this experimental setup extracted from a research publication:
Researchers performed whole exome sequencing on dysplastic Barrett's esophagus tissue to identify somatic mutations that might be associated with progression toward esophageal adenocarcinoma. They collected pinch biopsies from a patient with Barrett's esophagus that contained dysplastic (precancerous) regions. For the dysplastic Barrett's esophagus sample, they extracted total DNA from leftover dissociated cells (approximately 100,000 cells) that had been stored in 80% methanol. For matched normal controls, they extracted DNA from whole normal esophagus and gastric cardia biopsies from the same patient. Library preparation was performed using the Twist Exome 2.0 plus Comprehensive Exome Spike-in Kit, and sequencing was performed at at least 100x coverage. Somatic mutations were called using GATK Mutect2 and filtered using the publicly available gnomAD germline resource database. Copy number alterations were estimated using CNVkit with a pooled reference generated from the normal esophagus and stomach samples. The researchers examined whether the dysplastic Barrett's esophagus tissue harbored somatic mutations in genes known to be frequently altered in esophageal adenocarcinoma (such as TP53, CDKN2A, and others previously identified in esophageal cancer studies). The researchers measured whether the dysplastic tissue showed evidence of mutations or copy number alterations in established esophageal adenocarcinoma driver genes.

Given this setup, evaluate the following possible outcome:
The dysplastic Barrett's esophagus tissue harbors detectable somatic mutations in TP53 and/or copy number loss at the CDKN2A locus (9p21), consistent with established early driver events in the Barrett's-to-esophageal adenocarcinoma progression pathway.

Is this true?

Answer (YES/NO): YES